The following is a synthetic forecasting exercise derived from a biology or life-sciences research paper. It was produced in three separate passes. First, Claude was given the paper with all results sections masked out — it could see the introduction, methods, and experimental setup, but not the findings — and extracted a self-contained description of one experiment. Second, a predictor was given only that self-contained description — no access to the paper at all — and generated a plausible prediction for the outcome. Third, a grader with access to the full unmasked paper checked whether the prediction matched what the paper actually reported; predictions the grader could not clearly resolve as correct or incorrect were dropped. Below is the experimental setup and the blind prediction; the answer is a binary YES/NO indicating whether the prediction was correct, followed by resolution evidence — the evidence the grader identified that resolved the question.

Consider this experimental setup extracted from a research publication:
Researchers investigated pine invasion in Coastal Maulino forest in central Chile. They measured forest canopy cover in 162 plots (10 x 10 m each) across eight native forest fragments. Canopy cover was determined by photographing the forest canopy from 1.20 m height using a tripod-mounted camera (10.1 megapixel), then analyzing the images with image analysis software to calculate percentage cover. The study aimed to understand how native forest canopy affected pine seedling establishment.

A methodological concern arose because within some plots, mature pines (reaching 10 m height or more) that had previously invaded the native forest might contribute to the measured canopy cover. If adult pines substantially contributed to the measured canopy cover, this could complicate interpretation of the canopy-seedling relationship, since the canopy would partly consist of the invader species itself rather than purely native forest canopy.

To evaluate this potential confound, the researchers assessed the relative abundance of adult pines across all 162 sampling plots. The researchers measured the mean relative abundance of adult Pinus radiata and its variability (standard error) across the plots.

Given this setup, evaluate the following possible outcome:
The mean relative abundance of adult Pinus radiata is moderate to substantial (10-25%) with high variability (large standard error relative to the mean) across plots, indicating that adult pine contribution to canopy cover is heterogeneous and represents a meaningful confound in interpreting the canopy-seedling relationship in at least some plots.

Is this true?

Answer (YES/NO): NO